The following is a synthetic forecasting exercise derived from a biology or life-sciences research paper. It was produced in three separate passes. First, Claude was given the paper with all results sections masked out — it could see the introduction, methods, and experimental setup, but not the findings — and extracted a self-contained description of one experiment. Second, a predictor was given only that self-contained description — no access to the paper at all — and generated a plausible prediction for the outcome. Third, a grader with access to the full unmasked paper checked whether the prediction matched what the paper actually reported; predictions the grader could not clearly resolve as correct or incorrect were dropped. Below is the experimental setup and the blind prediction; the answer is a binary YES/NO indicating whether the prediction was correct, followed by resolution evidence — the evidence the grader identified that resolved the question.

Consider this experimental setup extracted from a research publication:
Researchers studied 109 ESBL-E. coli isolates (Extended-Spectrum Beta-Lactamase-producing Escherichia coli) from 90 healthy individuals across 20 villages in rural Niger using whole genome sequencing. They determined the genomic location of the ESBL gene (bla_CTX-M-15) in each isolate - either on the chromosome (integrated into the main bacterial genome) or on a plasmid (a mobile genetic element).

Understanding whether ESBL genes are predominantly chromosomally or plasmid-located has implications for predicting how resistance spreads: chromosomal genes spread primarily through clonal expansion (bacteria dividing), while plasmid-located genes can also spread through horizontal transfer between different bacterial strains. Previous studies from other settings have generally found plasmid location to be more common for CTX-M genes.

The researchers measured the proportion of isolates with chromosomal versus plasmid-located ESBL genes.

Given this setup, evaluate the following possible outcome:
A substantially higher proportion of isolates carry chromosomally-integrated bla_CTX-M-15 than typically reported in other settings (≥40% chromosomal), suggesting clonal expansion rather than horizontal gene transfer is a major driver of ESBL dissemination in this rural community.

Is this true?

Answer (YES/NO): YES